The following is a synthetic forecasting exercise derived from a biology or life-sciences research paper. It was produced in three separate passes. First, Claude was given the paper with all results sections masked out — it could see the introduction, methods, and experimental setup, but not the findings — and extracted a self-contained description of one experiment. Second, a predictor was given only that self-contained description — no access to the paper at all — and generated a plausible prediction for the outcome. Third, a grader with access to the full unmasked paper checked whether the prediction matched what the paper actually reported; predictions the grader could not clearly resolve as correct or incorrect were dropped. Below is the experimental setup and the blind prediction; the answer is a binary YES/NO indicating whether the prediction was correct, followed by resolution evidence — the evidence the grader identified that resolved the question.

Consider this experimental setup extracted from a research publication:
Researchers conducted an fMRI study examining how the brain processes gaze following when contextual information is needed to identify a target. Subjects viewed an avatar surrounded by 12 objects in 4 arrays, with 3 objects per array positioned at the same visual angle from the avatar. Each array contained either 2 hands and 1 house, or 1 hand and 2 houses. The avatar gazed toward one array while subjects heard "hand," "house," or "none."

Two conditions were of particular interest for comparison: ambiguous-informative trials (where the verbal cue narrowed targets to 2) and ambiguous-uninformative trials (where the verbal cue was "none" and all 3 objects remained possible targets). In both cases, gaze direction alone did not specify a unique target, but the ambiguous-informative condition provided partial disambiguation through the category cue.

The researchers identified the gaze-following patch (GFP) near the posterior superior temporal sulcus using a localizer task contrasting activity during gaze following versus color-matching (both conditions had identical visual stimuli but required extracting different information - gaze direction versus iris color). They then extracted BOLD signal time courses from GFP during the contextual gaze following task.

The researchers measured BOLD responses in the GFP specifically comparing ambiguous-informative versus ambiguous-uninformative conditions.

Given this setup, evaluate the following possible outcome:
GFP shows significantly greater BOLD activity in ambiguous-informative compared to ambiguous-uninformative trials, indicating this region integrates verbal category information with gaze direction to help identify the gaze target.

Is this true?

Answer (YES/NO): NO